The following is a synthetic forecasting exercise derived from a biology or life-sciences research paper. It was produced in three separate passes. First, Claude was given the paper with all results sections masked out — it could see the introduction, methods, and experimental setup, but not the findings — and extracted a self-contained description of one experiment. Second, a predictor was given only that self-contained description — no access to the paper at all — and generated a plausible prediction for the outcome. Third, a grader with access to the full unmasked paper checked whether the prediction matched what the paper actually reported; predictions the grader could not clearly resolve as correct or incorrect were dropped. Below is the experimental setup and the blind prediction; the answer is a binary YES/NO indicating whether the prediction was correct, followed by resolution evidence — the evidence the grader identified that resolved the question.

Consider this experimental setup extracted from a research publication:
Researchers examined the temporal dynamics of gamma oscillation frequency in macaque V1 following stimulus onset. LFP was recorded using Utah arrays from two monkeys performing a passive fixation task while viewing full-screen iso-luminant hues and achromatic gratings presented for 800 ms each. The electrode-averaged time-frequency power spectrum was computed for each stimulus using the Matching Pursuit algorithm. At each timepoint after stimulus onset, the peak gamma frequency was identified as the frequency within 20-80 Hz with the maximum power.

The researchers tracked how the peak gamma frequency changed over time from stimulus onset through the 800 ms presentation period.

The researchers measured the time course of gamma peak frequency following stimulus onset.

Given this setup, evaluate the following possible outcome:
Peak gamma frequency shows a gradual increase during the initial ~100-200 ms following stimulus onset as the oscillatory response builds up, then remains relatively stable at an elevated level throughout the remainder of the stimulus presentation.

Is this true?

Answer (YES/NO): NO